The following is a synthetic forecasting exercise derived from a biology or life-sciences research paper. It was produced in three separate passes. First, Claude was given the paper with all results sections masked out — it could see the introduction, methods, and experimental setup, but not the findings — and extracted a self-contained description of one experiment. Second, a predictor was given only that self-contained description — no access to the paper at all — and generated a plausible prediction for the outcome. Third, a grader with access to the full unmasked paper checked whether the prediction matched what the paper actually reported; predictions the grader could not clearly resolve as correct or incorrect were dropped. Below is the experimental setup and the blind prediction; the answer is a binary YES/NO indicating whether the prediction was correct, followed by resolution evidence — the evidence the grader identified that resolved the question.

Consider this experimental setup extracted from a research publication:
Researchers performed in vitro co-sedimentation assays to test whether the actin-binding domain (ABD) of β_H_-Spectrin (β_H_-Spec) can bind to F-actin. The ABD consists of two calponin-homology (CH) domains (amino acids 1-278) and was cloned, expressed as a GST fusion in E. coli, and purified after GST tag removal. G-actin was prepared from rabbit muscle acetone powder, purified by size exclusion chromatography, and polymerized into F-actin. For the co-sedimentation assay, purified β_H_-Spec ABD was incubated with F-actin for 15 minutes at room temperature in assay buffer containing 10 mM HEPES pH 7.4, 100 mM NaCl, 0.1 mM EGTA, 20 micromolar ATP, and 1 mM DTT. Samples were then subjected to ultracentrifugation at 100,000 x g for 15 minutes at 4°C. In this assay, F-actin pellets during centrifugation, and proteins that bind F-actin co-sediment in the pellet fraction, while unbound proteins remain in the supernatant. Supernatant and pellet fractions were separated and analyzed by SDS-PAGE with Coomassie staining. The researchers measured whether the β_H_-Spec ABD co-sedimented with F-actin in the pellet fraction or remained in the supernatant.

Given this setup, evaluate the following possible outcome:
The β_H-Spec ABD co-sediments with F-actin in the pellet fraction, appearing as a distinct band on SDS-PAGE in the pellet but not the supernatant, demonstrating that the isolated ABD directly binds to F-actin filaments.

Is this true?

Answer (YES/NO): NO